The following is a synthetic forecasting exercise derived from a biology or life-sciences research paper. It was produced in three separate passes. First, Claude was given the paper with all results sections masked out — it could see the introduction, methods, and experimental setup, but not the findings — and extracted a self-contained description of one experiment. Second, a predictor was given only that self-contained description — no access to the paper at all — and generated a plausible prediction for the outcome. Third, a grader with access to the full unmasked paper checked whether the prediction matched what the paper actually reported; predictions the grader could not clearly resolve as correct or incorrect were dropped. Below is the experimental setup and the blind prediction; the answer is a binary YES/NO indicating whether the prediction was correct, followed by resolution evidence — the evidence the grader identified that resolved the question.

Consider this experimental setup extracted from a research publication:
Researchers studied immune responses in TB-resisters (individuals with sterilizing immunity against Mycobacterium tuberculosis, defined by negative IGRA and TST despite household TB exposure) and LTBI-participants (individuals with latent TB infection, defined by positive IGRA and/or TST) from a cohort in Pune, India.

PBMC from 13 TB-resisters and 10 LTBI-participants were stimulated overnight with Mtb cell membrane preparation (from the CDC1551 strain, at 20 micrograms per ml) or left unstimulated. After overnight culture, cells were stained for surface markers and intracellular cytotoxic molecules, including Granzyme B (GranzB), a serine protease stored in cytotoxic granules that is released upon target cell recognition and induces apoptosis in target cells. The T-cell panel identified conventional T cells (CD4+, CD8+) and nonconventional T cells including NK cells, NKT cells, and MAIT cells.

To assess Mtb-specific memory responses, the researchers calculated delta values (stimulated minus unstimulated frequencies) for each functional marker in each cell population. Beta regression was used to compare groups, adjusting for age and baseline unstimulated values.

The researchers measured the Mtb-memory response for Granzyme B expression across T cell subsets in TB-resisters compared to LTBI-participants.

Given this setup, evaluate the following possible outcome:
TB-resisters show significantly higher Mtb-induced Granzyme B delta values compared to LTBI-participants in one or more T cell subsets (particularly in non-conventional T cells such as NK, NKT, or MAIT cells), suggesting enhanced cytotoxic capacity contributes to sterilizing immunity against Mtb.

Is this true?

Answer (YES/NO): NO